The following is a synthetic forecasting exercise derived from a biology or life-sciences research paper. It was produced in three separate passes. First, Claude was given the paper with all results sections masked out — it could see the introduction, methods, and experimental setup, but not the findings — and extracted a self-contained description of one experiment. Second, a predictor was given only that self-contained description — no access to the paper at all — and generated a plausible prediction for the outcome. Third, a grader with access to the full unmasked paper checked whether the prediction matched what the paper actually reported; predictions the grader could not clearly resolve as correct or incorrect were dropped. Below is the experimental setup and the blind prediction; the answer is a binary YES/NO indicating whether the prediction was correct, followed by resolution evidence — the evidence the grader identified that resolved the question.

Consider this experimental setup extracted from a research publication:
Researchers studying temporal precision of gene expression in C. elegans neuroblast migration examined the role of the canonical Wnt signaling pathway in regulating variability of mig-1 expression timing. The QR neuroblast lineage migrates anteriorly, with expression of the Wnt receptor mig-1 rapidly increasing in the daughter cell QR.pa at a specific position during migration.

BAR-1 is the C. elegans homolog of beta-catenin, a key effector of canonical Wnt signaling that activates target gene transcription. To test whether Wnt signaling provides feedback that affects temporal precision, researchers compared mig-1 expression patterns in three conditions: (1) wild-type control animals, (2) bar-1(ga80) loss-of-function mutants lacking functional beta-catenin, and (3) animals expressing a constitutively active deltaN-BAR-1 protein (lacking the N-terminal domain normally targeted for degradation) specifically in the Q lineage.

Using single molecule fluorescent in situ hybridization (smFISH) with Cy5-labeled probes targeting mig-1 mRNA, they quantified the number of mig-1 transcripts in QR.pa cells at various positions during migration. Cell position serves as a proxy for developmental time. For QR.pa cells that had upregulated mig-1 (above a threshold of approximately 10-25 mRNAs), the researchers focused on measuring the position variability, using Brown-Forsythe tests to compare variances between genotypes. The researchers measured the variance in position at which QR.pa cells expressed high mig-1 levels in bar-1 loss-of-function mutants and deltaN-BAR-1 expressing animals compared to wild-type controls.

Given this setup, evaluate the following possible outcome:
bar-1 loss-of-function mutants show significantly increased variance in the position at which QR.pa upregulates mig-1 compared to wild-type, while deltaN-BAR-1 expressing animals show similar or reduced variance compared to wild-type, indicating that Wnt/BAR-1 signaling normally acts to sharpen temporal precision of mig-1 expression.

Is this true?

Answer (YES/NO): NO